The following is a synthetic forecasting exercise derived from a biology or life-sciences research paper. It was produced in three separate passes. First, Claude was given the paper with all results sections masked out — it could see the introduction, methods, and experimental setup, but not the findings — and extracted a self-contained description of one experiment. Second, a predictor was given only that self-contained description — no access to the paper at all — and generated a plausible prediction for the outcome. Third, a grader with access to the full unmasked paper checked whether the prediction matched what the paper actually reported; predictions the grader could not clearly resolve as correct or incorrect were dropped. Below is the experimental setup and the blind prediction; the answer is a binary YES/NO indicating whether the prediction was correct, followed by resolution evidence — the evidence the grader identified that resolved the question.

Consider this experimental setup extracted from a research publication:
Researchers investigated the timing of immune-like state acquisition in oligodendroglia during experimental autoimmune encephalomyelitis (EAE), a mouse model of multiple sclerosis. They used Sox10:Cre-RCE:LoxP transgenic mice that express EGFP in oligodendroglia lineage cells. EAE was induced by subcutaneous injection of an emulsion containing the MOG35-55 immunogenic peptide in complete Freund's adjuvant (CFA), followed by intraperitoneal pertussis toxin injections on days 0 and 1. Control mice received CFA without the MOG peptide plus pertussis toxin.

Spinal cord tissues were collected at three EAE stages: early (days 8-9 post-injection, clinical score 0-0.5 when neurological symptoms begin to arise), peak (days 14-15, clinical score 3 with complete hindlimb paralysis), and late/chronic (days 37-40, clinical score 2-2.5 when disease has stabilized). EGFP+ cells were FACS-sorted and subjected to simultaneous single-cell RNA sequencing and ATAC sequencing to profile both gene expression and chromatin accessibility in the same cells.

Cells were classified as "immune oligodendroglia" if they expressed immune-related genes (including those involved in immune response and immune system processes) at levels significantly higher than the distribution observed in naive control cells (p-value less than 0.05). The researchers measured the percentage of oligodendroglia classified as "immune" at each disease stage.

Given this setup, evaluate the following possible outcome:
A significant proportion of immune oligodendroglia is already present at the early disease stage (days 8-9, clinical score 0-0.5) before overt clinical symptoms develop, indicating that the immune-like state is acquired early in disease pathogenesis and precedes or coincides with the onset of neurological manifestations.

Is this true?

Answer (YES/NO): YES